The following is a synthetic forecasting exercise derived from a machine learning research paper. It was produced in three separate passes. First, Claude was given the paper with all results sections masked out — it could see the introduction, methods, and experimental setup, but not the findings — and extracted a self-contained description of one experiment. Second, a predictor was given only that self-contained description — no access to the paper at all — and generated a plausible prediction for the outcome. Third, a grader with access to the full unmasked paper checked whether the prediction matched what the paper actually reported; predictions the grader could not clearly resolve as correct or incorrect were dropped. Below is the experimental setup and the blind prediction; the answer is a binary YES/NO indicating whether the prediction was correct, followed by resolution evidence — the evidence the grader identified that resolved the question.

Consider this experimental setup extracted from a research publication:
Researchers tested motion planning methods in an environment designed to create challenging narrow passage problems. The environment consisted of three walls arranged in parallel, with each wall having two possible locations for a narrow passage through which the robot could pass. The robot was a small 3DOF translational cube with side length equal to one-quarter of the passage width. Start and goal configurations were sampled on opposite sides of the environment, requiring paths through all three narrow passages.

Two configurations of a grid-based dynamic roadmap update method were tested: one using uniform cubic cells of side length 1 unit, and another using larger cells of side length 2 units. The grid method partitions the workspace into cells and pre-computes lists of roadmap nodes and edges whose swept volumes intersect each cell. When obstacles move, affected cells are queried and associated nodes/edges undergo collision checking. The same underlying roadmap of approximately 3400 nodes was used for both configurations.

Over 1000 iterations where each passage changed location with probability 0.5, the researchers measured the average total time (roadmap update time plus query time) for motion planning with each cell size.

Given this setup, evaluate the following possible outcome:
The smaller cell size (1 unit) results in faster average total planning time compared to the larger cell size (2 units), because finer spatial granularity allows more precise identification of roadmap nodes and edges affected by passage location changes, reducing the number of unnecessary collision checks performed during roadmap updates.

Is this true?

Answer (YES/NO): YES